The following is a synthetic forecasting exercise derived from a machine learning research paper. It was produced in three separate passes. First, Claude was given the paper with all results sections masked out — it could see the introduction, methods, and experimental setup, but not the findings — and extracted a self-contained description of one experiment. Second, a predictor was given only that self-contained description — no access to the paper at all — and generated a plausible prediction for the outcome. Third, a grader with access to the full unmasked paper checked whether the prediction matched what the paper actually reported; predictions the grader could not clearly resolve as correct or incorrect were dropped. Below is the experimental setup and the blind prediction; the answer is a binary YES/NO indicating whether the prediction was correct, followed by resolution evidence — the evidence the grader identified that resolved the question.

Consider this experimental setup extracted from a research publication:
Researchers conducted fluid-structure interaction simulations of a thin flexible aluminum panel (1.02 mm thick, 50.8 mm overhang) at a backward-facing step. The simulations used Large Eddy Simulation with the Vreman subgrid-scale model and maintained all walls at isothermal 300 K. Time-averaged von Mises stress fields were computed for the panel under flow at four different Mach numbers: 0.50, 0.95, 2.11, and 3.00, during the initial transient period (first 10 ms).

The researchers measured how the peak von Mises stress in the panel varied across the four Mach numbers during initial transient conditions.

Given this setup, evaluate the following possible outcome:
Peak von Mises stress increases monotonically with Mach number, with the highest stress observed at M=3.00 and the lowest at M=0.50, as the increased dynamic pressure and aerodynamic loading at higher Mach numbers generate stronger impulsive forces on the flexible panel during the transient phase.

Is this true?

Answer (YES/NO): NO